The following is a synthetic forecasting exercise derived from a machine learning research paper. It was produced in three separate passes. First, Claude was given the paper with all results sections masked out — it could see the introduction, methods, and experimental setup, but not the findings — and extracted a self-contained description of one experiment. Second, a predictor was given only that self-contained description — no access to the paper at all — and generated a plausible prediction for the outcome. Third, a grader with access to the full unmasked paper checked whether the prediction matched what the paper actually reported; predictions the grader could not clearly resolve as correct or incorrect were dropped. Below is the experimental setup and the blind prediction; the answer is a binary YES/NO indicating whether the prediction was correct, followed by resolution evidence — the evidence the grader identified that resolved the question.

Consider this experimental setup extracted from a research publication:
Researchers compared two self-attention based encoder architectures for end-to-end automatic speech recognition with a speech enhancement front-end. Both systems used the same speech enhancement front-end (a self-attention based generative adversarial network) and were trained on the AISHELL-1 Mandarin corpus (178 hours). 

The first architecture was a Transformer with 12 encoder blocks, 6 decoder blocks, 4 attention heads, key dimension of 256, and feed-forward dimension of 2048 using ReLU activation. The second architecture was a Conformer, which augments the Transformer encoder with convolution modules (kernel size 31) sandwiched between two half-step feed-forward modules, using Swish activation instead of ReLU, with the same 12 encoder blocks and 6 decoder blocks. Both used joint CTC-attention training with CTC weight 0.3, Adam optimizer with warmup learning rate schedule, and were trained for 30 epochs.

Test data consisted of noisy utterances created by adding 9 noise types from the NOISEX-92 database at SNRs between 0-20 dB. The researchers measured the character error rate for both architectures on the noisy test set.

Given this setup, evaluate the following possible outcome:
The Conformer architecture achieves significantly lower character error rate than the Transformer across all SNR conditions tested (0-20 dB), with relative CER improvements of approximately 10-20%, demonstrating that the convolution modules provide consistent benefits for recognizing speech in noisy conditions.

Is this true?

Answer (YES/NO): NO